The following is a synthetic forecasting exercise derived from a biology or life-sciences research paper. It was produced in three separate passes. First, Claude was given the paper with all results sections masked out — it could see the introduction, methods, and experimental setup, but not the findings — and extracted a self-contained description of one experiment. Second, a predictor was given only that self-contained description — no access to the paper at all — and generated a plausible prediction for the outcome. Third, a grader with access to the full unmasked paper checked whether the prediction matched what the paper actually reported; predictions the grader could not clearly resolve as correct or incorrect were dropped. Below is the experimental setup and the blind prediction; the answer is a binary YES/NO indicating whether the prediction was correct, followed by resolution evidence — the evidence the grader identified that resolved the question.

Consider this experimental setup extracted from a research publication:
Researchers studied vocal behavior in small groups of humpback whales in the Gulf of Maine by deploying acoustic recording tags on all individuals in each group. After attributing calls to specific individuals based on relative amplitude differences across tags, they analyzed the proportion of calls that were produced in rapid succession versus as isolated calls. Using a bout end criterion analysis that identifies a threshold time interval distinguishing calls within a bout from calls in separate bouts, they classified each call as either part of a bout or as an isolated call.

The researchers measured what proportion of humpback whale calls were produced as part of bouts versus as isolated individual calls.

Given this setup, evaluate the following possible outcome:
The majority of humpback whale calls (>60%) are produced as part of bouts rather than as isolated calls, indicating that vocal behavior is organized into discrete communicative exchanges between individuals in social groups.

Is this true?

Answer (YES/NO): YES